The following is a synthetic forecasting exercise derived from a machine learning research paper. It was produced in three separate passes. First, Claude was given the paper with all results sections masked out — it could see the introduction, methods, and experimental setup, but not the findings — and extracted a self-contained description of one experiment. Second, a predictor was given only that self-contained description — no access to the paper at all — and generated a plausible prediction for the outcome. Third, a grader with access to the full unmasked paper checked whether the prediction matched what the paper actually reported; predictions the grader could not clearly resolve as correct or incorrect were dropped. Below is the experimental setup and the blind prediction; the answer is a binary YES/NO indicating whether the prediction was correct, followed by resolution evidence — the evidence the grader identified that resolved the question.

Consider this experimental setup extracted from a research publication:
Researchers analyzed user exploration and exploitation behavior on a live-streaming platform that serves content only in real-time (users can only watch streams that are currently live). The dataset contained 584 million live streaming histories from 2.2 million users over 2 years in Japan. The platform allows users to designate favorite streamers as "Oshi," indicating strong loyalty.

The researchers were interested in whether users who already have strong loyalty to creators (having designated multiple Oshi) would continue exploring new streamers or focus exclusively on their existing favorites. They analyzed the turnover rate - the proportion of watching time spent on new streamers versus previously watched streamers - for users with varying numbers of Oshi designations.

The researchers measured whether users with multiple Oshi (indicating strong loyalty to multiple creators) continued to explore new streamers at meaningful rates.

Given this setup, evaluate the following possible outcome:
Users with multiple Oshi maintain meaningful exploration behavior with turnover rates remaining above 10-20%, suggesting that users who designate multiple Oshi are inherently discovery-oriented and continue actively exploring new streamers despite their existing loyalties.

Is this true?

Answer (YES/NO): YES